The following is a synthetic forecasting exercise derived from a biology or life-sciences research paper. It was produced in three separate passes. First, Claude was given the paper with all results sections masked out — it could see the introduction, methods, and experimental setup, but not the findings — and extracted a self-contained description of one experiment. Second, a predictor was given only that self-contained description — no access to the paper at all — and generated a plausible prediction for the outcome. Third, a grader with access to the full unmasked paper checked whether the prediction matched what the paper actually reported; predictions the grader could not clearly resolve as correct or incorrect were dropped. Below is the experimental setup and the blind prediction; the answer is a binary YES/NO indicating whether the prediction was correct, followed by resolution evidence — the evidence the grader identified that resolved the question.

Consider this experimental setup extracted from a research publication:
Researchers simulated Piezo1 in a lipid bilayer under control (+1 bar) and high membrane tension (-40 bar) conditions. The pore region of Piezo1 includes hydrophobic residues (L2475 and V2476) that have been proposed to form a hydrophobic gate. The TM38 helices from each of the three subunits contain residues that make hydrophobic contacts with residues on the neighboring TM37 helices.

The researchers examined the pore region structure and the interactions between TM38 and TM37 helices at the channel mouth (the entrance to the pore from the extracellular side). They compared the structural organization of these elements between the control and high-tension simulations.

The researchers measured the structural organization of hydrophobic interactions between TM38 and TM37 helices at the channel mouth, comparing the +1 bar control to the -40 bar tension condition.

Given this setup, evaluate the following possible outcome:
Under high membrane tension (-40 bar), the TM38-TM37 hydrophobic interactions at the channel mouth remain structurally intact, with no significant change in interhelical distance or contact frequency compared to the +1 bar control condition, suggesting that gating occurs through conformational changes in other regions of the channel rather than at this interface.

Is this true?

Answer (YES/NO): NO